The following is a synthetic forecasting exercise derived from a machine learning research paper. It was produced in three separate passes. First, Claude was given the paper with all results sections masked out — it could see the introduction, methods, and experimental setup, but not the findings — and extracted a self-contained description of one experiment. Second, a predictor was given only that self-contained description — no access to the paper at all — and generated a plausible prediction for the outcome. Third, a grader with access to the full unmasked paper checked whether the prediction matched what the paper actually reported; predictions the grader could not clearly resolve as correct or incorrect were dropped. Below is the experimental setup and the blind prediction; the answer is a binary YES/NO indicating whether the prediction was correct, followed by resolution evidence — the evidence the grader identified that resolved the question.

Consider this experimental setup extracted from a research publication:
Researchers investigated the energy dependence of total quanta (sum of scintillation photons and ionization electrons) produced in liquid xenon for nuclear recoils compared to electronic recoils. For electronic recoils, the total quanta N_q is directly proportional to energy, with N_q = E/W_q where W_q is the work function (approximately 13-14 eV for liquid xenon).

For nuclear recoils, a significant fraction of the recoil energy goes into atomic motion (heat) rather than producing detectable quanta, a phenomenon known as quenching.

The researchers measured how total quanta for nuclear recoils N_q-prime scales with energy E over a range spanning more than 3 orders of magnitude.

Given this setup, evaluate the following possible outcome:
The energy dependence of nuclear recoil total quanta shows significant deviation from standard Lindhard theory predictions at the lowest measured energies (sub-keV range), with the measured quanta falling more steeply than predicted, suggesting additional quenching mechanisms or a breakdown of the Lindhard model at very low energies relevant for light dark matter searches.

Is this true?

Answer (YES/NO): YES